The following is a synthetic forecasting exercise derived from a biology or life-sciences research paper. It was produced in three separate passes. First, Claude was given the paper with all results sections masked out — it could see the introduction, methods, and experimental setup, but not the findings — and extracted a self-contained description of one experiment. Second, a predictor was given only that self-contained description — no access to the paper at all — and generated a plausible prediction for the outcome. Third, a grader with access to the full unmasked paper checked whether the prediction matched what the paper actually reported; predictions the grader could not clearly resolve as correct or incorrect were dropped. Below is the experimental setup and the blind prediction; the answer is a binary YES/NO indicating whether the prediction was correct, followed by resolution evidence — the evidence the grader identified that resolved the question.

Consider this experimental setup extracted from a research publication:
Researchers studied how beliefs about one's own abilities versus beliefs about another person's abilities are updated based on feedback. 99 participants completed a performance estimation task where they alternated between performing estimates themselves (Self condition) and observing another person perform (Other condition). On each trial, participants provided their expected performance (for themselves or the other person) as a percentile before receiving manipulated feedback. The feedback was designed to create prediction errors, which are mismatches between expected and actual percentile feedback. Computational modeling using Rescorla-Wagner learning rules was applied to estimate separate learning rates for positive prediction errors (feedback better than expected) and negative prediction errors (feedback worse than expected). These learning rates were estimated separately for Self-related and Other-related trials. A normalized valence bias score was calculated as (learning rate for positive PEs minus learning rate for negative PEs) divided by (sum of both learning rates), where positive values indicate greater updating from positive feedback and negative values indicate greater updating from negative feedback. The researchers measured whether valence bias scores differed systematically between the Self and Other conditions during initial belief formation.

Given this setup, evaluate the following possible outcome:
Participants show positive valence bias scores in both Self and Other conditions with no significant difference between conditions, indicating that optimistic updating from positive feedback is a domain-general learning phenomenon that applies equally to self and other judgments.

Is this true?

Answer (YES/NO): NO